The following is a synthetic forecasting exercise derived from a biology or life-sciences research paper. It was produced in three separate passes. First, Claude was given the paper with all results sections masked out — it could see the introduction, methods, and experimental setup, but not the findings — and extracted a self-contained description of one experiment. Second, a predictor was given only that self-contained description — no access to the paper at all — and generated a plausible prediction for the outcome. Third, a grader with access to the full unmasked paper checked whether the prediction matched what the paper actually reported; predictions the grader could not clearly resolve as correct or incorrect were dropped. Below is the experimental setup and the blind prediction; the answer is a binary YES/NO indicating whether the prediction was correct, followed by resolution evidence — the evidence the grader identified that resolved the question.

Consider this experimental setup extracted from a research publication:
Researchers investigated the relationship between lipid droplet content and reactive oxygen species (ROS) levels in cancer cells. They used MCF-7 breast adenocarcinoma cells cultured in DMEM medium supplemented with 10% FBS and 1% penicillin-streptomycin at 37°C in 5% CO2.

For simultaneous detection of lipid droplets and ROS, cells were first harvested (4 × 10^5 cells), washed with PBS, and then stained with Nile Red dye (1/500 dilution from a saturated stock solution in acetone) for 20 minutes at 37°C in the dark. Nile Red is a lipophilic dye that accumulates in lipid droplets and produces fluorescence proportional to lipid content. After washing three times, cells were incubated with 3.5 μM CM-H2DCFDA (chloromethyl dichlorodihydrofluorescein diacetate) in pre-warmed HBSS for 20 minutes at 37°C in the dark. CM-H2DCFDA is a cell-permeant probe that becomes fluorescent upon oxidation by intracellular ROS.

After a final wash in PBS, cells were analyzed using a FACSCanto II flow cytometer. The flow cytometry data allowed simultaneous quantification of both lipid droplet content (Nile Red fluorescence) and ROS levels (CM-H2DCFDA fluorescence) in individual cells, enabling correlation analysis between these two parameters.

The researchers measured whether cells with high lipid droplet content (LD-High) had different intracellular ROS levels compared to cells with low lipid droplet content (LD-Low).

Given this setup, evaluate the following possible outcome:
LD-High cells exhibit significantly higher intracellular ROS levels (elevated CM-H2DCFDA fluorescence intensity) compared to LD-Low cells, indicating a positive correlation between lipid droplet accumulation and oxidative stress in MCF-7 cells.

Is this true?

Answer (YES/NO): YES